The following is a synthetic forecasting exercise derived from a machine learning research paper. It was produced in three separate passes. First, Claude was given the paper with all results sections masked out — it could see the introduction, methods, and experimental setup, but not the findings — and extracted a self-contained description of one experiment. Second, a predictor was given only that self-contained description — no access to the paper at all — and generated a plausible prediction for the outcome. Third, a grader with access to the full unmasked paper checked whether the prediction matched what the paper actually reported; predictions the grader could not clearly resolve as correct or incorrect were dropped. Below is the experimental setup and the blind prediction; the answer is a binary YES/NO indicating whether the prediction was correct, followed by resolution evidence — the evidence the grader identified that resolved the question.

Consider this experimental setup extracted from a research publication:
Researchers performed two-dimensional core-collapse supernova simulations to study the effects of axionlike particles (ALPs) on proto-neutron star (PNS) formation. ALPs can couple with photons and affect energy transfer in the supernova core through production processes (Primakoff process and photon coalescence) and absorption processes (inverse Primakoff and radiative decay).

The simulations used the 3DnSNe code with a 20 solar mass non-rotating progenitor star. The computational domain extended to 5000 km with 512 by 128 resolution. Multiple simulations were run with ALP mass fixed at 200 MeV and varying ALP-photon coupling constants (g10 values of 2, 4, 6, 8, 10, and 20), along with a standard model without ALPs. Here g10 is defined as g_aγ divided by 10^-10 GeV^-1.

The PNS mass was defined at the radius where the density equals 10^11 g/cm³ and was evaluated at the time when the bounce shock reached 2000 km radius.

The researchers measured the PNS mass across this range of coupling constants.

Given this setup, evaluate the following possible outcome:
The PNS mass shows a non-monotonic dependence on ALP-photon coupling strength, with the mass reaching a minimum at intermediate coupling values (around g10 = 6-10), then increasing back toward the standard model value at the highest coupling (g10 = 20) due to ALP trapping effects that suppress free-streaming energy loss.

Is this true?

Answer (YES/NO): NO